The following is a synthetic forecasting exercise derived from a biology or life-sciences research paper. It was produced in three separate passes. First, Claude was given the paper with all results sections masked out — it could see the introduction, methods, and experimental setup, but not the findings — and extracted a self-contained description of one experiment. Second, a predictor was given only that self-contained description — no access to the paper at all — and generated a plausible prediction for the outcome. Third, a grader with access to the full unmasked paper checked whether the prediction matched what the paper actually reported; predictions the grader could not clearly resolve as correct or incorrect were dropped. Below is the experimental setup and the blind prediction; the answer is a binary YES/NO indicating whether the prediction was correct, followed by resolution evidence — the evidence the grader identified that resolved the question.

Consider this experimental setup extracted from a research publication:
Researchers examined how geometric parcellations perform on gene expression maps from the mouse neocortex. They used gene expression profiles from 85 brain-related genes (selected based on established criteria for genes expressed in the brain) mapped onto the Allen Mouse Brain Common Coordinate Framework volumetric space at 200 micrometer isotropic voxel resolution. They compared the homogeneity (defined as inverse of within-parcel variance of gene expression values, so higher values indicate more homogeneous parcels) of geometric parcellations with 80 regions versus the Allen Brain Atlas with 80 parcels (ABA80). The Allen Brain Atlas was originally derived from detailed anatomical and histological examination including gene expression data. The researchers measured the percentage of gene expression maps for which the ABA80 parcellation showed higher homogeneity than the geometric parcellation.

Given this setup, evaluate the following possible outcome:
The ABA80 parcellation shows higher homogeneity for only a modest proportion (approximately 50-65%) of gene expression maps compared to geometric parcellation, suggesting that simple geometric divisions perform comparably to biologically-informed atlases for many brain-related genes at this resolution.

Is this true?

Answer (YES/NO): NO